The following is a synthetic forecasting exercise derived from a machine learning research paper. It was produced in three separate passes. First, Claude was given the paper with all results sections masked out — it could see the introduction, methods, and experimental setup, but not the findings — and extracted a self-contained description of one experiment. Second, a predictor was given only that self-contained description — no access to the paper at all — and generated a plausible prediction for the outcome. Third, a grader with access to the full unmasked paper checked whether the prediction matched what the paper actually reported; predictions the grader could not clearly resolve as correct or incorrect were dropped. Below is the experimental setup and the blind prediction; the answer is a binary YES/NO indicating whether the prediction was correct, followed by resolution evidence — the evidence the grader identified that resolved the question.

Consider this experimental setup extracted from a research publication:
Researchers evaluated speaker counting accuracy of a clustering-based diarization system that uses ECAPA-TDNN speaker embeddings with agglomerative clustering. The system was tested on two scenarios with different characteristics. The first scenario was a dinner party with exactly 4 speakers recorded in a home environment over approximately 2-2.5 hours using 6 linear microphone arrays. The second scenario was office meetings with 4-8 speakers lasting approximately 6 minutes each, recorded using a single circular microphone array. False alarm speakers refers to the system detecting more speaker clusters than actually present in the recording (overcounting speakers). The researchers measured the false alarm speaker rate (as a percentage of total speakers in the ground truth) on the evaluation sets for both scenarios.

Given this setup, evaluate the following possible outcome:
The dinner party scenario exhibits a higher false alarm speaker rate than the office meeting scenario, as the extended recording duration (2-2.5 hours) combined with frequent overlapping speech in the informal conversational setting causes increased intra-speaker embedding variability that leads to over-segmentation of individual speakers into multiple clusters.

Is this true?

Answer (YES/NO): NO